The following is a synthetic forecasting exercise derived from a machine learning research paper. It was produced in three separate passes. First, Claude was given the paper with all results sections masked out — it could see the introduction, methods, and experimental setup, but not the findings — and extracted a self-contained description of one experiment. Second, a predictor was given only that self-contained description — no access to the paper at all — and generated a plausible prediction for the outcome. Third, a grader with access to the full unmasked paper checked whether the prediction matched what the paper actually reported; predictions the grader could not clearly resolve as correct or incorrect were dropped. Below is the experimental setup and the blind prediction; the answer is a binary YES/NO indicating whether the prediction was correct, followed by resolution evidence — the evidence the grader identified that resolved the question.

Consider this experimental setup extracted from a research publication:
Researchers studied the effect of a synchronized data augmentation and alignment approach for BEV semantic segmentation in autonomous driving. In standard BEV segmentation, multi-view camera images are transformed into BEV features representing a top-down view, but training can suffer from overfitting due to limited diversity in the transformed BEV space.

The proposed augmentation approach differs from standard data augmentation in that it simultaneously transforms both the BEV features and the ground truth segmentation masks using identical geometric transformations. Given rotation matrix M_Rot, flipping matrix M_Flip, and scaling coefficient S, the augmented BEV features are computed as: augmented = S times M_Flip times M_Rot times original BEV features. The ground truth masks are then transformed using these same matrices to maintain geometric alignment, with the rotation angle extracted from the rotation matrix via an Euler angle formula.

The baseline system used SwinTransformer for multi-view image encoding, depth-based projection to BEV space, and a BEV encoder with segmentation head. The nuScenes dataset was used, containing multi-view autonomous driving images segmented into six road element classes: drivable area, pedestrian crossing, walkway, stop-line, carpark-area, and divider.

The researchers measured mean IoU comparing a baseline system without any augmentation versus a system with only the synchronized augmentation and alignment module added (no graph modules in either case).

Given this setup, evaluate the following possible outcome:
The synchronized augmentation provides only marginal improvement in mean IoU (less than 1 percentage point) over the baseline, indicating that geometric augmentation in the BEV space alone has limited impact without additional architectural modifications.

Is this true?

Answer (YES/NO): NO